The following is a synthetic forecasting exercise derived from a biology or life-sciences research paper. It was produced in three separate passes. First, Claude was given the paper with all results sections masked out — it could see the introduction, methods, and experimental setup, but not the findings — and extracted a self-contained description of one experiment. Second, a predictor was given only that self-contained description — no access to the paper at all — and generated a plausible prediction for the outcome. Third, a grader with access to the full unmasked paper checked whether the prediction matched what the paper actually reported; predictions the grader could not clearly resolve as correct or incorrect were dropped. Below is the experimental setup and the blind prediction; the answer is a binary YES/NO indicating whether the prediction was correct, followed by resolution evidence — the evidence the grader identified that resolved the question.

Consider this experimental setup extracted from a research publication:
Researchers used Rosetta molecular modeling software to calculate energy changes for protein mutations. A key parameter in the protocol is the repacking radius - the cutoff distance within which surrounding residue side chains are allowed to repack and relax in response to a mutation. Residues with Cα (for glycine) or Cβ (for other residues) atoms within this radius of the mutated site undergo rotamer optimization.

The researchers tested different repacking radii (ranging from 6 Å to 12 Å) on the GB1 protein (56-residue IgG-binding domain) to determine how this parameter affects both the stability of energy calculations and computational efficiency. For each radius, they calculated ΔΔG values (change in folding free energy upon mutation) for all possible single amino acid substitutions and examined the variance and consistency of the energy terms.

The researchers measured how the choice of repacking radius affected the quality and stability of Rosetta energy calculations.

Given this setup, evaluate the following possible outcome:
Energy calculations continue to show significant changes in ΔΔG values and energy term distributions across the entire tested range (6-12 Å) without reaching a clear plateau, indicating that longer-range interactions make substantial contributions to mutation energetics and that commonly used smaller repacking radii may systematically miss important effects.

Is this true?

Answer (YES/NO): YES